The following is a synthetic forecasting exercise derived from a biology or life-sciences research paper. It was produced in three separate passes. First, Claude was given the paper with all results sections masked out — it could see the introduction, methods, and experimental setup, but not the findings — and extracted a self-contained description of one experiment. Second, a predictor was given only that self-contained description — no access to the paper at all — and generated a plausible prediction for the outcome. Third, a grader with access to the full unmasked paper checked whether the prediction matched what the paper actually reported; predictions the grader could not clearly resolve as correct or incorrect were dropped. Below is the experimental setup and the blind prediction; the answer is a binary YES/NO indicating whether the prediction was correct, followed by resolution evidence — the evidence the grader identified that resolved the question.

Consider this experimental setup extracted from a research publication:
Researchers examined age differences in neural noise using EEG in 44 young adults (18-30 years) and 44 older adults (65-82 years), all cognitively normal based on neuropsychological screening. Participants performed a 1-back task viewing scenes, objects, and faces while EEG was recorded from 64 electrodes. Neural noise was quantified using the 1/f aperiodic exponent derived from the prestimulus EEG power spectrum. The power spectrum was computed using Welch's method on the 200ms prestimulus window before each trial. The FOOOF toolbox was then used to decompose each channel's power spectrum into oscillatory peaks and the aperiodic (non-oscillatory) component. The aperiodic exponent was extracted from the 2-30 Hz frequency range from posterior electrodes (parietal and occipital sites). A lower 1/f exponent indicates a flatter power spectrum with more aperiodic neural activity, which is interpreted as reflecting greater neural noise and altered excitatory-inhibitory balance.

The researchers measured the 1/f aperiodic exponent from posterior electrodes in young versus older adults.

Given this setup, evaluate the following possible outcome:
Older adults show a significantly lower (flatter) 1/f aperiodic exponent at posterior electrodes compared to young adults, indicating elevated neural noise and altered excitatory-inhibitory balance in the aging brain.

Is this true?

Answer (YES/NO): YES